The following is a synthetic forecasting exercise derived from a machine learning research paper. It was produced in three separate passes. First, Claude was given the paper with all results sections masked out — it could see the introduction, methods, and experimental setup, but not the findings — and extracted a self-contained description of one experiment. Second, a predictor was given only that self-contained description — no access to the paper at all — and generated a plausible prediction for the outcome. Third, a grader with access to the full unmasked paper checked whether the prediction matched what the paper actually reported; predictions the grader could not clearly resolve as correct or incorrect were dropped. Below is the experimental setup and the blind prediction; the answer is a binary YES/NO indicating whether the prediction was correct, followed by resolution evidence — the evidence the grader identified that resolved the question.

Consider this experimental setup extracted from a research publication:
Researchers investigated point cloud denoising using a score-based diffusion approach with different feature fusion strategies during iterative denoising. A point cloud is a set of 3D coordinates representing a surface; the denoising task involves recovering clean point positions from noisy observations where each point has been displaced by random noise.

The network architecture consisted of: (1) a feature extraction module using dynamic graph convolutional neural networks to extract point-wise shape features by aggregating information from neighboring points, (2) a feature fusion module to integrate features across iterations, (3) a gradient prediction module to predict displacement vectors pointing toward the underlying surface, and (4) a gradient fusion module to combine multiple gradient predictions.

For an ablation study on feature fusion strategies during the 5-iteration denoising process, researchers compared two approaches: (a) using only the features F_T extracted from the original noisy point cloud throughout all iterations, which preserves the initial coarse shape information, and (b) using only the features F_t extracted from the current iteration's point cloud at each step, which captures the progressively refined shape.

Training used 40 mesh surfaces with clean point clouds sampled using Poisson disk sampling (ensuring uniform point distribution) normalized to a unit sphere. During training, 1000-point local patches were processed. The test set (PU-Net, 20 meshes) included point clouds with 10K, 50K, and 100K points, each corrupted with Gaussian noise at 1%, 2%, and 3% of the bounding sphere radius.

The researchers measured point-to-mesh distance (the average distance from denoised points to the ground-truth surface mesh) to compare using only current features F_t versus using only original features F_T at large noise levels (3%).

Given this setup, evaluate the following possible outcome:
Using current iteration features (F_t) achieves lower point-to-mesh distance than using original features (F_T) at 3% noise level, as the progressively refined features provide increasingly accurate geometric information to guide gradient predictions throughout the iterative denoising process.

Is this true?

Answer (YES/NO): NO